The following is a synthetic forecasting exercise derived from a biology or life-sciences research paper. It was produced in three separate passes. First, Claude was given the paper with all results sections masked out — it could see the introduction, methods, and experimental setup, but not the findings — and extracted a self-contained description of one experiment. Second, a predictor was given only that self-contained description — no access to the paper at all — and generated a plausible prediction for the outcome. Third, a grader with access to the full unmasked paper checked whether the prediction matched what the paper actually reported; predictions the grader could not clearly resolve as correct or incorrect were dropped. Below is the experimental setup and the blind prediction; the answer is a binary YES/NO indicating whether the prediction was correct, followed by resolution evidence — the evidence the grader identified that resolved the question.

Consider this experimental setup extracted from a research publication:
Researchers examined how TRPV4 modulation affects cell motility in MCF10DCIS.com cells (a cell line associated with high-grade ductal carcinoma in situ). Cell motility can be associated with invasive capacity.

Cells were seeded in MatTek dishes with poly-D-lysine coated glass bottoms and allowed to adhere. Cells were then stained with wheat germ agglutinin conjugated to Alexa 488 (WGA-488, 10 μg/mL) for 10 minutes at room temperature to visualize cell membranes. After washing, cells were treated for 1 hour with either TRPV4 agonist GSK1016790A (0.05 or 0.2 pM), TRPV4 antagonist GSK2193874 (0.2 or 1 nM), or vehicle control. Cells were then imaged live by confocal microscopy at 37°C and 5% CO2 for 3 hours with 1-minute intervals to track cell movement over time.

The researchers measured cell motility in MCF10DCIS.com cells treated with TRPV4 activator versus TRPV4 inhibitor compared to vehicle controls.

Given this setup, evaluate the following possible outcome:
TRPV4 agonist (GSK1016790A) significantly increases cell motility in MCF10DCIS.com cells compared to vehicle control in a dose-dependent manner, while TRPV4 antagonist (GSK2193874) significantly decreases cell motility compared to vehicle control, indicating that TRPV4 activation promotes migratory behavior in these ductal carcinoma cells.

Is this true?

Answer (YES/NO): NO